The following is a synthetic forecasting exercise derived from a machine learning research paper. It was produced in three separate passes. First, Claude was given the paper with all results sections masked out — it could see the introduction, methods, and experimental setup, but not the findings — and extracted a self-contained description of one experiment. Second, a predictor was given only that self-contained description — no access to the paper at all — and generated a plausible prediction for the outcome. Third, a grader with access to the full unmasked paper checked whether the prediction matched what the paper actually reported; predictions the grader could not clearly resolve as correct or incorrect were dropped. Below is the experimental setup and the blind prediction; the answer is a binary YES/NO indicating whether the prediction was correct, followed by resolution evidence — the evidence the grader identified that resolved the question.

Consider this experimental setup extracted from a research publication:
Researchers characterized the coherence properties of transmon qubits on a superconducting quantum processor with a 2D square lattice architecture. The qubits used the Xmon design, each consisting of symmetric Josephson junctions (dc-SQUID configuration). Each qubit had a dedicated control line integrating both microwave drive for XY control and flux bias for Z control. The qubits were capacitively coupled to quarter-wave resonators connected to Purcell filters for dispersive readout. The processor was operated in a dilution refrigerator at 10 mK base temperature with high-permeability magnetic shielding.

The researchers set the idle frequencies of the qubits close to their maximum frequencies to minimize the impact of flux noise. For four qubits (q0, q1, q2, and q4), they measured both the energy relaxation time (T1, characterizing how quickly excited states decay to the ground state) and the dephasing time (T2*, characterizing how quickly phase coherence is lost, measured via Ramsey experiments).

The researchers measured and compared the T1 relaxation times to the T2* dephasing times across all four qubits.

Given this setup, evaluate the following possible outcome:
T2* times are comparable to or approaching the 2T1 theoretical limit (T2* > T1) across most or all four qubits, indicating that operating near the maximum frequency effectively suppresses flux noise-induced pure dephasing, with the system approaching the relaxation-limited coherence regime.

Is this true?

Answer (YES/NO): NO